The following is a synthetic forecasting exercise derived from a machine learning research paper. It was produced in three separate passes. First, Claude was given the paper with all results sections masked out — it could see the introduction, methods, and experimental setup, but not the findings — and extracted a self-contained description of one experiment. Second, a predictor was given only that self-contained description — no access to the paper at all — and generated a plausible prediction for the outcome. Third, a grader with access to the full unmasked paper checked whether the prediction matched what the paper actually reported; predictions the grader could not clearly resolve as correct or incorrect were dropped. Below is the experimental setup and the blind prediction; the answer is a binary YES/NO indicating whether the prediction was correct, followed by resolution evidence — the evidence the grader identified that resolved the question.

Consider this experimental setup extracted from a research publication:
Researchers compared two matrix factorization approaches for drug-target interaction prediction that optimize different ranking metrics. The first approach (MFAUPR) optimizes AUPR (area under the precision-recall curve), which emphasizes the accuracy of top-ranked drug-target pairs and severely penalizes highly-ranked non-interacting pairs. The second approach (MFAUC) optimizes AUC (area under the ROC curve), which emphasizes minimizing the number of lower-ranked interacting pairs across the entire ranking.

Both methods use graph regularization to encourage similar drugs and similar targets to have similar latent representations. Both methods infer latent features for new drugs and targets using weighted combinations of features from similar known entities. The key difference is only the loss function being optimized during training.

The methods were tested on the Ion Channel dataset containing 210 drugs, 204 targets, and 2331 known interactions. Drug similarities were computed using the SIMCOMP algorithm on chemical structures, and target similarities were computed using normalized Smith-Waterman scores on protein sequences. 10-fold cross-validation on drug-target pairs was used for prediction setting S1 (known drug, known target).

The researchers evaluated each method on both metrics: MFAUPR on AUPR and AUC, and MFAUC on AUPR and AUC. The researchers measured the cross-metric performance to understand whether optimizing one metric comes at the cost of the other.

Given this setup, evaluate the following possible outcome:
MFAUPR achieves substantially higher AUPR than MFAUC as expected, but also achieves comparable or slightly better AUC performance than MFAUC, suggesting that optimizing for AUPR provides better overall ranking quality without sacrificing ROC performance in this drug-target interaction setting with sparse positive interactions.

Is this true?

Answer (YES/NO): NO